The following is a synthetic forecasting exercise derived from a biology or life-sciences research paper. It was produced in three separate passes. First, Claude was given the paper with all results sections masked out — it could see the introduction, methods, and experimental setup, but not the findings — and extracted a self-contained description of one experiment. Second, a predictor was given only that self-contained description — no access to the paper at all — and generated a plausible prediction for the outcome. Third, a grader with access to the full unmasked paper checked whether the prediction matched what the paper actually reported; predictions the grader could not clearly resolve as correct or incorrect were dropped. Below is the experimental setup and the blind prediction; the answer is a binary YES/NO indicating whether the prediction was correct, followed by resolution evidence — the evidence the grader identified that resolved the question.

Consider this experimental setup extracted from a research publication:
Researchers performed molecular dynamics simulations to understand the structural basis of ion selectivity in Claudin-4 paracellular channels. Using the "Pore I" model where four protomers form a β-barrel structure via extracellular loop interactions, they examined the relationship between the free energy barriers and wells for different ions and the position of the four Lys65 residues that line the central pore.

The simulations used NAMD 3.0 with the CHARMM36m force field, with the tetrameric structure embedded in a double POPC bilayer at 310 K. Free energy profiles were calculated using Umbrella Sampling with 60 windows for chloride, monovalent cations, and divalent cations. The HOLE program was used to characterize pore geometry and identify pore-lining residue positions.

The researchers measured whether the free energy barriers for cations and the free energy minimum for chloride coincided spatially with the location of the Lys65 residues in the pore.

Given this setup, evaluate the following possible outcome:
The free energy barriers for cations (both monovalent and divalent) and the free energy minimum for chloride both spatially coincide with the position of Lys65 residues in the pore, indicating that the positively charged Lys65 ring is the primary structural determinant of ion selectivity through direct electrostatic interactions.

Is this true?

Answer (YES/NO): NO